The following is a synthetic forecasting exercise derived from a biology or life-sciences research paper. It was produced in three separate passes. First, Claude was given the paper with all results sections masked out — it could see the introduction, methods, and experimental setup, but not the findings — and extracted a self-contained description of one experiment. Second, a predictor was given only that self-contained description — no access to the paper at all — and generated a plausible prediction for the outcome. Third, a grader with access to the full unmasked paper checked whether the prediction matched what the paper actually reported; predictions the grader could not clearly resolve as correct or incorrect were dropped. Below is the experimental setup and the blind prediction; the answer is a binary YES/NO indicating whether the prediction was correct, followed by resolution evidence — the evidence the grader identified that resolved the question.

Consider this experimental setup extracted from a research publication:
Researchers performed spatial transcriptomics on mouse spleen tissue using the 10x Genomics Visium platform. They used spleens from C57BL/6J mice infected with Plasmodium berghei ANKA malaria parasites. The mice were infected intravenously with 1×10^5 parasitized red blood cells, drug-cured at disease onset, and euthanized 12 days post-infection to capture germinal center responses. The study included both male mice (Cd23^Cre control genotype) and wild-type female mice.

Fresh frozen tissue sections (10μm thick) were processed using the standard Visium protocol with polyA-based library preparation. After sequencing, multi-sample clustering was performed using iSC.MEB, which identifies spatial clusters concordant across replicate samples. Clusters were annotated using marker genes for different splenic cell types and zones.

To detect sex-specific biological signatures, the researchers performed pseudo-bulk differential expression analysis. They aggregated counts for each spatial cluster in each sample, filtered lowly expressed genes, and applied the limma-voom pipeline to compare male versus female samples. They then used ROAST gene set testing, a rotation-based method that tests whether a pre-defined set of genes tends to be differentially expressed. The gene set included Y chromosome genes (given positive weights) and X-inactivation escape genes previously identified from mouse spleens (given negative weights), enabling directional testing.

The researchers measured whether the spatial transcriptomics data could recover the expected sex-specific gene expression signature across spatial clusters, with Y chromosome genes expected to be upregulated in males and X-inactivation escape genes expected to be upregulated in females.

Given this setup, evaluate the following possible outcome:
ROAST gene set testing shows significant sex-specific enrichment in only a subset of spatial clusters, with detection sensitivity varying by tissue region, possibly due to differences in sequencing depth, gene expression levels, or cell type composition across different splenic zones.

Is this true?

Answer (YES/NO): NO